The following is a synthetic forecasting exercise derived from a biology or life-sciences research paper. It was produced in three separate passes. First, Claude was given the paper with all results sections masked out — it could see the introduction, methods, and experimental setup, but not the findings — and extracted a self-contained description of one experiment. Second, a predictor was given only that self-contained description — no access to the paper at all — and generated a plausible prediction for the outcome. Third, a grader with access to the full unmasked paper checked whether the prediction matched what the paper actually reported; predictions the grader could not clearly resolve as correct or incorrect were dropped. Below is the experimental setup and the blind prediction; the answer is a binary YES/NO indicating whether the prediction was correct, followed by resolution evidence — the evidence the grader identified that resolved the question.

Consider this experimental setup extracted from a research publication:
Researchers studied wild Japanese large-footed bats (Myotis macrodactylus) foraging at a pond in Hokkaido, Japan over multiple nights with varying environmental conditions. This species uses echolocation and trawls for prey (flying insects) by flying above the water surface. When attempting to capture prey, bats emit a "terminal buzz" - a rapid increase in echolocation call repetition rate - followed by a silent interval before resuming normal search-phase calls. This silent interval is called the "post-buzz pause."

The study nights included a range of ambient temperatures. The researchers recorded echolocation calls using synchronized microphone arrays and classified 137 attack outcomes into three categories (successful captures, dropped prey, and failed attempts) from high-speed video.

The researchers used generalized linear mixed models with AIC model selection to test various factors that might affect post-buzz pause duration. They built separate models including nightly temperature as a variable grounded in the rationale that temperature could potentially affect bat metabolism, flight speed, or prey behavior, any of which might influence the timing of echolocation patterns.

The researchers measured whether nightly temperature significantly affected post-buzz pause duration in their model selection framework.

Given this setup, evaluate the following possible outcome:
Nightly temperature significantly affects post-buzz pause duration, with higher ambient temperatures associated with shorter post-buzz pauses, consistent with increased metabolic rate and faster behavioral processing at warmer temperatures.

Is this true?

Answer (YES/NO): NO